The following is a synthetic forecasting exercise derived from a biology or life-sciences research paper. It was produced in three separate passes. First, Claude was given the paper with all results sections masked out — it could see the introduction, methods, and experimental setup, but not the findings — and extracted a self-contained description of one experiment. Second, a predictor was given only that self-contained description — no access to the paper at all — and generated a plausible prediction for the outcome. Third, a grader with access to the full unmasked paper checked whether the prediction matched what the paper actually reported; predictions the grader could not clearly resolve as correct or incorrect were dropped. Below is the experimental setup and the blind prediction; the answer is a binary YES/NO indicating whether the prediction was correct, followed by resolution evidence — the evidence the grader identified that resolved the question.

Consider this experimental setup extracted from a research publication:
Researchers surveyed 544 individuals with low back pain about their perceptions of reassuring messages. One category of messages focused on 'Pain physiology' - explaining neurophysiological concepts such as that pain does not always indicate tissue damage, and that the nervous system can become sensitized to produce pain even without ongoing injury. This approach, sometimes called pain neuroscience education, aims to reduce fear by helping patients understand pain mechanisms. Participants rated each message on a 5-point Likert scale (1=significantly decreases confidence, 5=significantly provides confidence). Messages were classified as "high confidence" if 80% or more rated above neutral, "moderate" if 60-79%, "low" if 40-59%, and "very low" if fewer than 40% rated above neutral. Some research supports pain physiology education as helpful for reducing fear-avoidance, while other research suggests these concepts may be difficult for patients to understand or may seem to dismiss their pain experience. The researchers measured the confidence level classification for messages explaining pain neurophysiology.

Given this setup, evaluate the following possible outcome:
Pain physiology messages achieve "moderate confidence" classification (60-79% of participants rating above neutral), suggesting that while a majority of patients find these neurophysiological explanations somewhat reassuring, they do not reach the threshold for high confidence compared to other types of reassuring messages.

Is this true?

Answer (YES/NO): NO